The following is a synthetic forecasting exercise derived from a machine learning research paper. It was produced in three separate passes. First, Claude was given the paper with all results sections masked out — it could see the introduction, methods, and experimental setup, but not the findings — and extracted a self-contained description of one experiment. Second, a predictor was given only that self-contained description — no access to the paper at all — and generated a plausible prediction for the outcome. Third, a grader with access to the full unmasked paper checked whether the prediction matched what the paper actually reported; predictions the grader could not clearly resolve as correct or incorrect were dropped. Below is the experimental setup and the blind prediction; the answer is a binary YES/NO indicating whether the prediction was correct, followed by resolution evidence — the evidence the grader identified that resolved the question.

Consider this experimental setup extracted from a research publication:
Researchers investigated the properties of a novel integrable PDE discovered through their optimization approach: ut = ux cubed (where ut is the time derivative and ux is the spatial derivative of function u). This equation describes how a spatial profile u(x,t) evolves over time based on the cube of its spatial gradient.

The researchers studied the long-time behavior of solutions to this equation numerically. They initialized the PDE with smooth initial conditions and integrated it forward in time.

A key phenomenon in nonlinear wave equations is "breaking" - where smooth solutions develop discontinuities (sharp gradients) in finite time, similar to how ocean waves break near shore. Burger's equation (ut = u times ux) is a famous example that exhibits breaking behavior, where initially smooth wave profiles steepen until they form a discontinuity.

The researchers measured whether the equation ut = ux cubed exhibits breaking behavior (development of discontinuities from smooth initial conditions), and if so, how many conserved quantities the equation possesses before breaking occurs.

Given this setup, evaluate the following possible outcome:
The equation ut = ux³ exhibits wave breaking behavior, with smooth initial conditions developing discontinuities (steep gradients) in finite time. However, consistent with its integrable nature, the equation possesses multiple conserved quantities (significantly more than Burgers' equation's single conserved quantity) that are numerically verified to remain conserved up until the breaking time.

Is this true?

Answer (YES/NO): NO